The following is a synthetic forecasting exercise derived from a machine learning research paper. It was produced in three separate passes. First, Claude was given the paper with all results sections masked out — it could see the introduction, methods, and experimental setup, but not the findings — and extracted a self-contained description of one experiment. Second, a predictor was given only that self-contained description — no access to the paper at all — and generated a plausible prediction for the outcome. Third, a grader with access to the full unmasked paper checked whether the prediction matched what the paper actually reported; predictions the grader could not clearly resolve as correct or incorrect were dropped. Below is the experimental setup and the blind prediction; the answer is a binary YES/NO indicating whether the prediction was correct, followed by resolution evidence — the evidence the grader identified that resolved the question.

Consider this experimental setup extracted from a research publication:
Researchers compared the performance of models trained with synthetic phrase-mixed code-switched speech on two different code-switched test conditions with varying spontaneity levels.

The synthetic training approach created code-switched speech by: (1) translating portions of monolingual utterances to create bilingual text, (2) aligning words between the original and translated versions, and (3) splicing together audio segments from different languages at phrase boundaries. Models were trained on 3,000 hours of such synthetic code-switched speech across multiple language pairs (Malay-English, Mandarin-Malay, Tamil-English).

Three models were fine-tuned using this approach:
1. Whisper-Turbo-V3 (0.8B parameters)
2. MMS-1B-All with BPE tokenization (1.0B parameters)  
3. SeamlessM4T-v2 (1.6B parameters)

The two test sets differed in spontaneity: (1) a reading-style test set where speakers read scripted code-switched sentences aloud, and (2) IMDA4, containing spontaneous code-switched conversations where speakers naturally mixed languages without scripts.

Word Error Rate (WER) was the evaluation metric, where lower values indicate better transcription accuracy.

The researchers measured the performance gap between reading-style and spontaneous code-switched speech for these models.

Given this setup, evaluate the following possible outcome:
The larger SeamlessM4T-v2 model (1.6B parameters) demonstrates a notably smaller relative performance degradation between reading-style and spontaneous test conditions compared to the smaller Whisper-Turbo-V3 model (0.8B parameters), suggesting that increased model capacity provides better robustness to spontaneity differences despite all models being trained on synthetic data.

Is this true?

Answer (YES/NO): NO